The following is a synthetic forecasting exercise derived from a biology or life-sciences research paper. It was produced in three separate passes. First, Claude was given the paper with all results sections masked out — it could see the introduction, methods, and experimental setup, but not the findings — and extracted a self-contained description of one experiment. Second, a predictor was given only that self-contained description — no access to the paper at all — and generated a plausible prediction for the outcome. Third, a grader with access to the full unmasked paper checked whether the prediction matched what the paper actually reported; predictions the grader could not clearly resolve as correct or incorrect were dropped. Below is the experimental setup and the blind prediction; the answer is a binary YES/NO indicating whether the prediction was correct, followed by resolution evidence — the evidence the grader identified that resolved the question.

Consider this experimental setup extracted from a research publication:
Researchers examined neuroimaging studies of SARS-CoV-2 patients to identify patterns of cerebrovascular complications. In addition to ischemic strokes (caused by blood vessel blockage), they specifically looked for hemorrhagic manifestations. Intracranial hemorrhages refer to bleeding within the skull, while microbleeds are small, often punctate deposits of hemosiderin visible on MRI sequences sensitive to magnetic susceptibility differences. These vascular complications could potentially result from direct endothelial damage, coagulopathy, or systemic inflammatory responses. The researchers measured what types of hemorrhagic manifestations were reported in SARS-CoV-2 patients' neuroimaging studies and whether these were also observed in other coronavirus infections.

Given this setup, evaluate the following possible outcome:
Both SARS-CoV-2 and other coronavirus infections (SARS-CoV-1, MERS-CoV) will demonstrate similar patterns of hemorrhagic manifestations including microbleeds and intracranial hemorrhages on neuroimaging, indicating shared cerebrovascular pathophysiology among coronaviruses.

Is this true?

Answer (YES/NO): NO